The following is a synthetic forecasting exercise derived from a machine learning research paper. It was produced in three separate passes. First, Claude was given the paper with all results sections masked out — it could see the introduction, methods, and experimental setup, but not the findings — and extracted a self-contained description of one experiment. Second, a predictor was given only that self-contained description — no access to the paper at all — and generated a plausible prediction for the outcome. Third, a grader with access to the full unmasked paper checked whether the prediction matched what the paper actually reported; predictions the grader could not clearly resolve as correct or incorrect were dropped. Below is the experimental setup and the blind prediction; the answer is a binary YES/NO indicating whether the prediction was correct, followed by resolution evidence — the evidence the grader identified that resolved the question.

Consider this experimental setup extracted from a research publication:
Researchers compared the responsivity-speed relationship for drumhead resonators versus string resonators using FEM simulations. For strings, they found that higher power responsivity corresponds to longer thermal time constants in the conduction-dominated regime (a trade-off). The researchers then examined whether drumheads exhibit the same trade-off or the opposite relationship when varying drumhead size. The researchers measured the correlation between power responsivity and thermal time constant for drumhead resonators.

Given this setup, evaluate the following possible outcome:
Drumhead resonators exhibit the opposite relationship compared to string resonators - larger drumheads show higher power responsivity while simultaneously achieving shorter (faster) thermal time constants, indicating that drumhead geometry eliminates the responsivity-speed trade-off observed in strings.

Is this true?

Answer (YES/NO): NO